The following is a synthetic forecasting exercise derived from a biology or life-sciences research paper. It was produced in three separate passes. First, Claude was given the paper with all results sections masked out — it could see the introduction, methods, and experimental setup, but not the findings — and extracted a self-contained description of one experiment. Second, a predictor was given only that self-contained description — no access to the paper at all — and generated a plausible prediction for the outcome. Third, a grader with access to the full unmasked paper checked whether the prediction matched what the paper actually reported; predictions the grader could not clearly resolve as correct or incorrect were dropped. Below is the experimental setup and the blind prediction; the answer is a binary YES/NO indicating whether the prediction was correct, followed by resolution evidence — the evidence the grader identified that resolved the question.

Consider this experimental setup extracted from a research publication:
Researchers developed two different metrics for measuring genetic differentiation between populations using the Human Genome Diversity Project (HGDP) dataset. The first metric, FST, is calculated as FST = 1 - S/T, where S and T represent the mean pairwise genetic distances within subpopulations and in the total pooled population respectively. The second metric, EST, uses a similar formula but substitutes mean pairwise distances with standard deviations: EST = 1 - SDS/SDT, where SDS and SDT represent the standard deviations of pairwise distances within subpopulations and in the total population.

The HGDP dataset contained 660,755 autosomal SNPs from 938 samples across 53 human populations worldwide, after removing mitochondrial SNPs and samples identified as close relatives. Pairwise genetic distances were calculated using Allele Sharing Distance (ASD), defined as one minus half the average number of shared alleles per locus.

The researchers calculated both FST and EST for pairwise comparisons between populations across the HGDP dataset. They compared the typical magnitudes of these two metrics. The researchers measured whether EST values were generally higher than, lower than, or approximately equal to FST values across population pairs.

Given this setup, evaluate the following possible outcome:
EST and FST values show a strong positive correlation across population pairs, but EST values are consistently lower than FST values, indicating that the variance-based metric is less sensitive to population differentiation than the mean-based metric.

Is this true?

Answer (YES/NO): NO